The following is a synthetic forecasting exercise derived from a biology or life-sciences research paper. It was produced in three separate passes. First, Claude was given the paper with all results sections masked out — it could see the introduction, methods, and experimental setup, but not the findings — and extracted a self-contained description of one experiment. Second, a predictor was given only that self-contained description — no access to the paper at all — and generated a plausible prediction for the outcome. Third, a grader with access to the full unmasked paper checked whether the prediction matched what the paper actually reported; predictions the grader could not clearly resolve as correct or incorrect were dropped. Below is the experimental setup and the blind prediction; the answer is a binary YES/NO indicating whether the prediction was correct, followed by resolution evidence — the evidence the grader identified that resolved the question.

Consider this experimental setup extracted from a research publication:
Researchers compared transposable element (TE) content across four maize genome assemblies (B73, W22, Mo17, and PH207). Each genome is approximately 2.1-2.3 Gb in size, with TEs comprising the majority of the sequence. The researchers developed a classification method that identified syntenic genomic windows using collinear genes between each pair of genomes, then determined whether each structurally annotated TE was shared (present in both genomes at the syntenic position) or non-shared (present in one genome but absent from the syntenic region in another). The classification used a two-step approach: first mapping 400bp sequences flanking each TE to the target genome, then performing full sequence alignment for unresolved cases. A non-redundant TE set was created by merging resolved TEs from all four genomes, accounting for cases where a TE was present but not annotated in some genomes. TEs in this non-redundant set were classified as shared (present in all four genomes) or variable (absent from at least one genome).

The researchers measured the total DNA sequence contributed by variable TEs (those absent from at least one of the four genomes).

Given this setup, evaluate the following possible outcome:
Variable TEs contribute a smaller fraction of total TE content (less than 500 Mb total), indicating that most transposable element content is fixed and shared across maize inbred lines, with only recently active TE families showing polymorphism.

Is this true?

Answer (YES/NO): NO